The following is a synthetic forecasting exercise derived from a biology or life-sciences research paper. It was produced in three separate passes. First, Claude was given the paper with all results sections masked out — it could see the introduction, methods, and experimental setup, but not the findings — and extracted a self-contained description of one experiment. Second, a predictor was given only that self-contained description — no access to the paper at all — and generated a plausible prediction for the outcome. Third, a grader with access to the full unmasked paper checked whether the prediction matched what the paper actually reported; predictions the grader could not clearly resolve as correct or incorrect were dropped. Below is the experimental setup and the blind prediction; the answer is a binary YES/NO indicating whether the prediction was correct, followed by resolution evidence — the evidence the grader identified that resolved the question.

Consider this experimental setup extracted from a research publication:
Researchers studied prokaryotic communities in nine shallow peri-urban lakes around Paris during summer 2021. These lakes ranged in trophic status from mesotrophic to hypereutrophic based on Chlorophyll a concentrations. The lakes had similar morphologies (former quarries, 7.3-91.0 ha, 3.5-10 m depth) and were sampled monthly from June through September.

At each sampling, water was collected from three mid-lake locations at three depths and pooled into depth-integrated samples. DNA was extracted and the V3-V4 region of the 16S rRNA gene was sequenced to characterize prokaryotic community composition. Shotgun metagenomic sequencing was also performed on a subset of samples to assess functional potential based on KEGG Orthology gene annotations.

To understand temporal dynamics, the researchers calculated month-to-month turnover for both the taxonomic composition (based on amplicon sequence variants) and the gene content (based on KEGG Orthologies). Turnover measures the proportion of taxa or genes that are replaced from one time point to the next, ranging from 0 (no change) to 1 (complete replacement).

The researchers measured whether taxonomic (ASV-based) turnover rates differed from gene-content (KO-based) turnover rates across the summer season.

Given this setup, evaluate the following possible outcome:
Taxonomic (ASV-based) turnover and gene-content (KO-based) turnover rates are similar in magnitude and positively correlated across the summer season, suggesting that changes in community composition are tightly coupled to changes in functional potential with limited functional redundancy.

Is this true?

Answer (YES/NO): NO